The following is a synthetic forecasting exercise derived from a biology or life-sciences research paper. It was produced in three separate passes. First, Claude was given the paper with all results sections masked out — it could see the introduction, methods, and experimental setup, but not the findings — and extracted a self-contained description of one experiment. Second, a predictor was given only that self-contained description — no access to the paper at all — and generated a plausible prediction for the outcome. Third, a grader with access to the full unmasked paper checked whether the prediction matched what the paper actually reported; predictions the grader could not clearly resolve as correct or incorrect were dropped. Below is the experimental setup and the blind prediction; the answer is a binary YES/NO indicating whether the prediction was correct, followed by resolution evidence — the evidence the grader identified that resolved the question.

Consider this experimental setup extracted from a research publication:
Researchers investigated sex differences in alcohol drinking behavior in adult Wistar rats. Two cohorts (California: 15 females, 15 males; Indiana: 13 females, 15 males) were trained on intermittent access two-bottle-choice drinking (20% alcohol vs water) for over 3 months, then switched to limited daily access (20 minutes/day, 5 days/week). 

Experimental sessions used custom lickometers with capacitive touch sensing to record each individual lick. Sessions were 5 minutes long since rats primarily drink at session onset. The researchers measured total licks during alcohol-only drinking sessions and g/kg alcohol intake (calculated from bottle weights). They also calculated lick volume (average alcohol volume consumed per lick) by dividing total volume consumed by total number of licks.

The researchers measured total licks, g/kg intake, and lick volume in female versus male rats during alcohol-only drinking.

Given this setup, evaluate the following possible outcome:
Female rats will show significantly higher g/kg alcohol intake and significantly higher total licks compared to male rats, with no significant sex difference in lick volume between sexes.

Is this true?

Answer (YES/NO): NO